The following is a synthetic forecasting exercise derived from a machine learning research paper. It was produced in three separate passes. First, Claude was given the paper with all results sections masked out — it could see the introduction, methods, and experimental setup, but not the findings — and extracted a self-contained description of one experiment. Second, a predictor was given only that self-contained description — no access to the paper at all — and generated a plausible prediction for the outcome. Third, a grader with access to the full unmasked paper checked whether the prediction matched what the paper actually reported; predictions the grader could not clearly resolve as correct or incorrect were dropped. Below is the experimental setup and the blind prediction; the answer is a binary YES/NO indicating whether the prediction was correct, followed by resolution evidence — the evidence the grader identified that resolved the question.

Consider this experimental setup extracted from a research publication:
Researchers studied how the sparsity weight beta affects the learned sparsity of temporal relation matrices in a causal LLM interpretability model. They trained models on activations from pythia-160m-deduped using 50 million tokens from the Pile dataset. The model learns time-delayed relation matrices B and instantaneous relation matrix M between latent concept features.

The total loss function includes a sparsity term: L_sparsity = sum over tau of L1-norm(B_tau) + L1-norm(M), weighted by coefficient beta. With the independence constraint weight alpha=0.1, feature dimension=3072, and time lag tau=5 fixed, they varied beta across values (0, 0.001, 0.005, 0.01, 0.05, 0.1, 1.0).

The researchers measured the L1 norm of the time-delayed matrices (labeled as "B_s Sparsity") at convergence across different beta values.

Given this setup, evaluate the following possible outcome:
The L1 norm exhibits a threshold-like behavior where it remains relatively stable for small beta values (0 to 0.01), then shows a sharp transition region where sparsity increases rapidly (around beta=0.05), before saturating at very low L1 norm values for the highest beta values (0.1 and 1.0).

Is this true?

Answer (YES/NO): NO